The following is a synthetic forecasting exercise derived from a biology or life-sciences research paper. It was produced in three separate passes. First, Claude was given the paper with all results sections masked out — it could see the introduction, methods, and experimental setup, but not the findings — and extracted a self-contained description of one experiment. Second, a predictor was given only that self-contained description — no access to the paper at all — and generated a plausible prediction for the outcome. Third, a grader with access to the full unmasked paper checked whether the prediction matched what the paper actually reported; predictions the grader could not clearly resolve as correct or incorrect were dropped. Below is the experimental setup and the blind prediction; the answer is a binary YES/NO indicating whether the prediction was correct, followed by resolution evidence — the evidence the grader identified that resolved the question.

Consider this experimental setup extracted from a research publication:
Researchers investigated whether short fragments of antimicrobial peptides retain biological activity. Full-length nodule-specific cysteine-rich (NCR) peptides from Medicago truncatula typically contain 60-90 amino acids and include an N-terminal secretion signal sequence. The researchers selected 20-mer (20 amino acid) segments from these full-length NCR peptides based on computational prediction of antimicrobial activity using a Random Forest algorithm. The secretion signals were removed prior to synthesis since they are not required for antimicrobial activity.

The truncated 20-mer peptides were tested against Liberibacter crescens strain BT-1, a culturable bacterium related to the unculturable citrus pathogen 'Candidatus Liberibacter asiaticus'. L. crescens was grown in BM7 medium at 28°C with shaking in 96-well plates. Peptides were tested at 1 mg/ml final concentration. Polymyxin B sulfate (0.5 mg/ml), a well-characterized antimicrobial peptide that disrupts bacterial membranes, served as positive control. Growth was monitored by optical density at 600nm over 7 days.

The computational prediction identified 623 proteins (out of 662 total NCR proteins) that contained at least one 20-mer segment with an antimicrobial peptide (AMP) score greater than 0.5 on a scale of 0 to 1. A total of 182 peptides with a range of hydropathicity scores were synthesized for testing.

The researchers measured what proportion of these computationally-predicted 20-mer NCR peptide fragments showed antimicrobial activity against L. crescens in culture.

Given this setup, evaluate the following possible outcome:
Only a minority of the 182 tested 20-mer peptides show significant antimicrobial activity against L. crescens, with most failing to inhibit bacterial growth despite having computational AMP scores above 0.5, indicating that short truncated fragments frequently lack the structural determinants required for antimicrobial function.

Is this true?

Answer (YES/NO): NO